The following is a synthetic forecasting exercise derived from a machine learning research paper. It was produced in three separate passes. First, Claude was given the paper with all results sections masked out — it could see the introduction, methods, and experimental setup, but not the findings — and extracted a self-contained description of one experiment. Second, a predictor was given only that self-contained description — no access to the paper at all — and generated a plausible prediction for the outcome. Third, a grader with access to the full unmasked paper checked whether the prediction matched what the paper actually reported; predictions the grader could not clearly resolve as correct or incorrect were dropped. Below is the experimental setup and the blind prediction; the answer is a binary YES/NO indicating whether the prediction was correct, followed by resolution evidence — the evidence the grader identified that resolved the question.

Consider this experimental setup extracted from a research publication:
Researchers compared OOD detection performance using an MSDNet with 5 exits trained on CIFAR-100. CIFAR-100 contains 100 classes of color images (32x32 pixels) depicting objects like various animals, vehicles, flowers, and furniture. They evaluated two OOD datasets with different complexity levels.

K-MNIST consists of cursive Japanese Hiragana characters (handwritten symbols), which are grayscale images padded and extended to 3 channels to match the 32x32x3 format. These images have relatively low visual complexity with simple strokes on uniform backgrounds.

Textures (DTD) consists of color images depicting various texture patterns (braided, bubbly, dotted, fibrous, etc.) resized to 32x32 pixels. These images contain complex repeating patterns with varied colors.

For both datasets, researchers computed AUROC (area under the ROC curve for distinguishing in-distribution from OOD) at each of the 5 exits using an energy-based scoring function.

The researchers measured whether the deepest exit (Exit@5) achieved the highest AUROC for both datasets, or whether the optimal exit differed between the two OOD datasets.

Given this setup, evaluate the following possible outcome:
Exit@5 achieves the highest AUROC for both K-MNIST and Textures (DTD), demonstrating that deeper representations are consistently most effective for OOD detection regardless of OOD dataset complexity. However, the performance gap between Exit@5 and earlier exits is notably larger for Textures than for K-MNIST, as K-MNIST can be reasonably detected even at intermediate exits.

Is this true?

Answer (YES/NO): NO